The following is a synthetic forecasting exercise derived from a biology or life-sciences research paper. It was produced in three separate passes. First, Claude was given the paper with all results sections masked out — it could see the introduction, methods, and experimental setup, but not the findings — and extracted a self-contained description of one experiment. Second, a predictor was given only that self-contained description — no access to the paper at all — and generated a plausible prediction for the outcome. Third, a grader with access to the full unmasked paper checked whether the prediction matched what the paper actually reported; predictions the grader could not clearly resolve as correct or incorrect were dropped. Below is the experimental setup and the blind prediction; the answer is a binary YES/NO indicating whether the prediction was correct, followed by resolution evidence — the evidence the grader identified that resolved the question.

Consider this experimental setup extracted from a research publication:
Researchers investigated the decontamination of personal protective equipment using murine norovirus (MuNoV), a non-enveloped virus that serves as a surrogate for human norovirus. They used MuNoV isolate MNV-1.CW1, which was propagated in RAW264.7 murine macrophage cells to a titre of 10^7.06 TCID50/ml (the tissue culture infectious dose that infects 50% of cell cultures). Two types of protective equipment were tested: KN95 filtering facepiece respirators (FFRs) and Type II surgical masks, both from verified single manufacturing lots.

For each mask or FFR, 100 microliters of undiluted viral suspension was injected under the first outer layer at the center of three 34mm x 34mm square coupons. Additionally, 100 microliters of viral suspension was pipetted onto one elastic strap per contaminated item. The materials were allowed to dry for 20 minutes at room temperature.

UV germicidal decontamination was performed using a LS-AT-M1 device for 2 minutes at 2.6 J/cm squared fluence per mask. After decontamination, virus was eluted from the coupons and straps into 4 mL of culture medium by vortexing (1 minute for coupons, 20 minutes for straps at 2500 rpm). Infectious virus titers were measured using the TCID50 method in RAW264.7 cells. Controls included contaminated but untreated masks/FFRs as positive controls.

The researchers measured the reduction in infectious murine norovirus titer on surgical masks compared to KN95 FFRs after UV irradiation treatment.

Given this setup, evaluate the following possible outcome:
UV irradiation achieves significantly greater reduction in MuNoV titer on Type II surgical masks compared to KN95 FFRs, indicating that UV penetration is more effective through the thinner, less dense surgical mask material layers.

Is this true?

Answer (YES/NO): NO